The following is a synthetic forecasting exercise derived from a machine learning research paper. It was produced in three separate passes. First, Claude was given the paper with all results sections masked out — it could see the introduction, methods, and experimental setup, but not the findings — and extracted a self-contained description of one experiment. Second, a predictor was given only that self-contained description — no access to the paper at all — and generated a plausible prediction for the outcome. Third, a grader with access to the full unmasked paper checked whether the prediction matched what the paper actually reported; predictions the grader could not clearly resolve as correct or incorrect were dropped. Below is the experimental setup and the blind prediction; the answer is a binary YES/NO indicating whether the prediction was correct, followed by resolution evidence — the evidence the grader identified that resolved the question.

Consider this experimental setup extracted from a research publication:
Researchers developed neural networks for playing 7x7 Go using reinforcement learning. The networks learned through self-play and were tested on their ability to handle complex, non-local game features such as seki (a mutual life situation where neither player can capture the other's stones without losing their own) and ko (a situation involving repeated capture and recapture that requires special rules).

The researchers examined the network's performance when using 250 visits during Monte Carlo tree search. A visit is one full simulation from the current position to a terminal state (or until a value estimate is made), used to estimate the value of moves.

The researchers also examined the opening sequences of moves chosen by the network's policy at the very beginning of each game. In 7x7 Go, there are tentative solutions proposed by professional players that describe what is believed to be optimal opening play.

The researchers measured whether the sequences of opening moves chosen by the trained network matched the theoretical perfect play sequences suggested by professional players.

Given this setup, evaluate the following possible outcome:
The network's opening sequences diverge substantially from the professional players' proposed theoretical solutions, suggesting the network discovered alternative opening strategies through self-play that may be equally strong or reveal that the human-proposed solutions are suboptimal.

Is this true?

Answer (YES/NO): NO